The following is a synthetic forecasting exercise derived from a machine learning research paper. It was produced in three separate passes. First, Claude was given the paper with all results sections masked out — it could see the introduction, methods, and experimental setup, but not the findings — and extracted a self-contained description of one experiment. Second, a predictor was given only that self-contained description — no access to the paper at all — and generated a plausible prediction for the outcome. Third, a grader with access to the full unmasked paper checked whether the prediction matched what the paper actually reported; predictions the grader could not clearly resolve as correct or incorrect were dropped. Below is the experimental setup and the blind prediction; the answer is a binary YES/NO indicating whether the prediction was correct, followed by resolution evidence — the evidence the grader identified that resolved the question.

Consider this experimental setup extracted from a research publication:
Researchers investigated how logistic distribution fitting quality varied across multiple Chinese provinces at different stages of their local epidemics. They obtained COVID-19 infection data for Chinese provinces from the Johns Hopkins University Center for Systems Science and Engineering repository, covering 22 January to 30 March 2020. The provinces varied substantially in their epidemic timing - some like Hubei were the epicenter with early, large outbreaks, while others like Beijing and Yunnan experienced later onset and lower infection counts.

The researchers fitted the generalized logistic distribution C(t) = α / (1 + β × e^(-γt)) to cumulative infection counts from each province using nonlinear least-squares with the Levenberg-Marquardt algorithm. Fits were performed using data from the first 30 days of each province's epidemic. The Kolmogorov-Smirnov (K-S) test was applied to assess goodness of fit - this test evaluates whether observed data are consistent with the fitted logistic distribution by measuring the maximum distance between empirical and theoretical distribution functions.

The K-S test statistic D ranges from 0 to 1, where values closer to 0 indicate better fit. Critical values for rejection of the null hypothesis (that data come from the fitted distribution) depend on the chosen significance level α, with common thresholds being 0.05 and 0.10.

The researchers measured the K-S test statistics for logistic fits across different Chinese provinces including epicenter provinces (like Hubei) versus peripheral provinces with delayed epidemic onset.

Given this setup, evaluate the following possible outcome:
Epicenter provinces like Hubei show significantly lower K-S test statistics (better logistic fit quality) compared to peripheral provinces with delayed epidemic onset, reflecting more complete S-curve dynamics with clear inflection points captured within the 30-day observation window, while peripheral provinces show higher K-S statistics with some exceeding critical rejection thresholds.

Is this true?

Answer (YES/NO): NO